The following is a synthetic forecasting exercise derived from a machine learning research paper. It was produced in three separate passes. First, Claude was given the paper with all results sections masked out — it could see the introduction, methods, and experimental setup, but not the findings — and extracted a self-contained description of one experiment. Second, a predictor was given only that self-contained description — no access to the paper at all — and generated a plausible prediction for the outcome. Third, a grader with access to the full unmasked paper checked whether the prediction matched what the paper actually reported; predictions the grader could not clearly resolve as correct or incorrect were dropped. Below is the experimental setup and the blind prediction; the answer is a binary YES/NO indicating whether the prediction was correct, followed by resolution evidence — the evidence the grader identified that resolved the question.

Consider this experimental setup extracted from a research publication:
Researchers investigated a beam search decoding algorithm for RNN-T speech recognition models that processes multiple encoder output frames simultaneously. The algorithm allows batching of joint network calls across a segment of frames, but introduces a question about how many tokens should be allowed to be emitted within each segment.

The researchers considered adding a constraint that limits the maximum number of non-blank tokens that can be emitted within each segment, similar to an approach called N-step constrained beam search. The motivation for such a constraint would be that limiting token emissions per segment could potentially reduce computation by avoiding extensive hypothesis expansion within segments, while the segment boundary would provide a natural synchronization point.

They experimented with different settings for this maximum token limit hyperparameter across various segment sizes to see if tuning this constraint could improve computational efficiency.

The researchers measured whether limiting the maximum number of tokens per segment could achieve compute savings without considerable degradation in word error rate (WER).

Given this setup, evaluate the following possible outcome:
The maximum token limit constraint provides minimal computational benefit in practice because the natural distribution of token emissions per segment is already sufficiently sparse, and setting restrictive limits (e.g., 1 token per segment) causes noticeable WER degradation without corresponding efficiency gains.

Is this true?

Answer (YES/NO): NO